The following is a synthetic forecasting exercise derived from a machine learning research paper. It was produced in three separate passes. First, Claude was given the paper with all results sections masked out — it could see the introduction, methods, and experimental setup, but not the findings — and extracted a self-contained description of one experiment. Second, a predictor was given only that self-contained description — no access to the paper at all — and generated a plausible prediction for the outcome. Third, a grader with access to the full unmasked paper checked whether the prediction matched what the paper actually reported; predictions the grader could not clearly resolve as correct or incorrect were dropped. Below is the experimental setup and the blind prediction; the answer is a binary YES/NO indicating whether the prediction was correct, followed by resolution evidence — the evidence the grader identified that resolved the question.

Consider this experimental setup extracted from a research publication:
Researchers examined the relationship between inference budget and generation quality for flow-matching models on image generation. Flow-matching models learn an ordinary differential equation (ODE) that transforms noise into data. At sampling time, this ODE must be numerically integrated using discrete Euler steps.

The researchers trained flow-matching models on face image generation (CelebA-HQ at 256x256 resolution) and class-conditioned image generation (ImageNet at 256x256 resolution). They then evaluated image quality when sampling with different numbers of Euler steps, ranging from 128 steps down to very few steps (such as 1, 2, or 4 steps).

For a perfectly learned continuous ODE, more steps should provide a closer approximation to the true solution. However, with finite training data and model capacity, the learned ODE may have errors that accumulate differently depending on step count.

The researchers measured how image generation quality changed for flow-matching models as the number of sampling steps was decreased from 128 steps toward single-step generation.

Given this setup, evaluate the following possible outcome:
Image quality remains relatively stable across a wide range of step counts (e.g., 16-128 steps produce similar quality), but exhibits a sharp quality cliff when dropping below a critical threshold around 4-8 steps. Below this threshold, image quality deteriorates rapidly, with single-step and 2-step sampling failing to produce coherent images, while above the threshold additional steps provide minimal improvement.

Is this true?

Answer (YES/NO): NO